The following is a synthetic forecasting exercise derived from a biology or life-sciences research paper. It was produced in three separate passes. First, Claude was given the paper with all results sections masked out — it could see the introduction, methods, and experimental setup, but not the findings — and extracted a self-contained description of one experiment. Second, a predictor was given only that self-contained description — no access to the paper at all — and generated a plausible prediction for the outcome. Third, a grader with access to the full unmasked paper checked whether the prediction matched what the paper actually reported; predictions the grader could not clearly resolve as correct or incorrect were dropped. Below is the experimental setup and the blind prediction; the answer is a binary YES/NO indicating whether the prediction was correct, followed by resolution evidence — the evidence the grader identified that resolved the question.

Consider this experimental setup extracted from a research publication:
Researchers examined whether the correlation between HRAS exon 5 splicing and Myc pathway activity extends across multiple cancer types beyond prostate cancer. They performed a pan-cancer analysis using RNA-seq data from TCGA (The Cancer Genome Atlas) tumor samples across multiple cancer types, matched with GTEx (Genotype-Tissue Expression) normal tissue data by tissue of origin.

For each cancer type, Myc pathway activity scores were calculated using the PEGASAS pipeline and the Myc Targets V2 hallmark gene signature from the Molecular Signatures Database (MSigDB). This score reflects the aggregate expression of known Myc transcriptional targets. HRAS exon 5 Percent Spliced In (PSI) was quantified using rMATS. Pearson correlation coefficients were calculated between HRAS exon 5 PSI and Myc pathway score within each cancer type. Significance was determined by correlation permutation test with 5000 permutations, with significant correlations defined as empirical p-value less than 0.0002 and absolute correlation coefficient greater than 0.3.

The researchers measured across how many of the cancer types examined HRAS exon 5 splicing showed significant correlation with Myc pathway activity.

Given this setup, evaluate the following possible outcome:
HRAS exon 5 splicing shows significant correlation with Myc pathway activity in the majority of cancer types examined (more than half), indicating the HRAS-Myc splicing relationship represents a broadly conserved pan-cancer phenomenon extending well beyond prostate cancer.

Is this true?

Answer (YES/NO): YES